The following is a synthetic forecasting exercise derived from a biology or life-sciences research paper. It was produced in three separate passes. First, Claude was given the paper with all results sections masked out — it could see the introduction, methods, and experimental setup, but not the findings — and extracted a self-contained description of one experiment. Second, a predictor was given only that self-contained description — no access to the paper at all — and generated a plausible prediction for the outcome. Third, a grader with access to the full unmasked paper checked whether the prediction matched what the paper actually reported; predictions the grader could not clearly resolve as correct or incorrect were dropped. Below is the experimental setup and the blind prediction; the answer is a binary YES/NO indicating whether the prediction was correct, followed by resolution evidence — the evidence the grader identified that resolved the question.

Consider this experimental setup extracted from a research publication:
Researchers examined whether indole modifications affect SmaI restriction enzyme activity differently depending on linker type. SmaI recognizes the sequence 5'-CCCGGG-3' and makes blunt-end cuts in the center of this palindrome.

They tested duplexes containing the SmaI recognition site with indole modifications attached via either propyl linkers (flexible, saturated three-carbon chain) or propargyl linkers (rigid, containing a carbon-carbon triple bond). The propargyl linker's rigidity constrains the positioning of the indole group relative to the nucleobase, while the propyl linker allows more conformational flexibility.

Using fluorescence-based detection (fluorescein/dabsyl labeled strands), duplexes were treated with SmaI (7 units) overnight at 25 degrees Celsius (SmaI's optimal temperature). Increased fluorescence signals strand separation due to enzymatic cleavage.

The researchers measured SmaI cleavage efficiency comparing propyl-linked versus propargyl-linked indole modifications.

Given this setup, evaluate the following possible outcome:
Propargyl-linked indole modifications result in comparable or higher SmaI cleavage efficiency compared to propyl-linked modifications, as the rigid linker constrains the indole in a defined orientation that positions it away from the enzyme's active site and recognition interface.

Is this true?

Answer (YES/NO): NO